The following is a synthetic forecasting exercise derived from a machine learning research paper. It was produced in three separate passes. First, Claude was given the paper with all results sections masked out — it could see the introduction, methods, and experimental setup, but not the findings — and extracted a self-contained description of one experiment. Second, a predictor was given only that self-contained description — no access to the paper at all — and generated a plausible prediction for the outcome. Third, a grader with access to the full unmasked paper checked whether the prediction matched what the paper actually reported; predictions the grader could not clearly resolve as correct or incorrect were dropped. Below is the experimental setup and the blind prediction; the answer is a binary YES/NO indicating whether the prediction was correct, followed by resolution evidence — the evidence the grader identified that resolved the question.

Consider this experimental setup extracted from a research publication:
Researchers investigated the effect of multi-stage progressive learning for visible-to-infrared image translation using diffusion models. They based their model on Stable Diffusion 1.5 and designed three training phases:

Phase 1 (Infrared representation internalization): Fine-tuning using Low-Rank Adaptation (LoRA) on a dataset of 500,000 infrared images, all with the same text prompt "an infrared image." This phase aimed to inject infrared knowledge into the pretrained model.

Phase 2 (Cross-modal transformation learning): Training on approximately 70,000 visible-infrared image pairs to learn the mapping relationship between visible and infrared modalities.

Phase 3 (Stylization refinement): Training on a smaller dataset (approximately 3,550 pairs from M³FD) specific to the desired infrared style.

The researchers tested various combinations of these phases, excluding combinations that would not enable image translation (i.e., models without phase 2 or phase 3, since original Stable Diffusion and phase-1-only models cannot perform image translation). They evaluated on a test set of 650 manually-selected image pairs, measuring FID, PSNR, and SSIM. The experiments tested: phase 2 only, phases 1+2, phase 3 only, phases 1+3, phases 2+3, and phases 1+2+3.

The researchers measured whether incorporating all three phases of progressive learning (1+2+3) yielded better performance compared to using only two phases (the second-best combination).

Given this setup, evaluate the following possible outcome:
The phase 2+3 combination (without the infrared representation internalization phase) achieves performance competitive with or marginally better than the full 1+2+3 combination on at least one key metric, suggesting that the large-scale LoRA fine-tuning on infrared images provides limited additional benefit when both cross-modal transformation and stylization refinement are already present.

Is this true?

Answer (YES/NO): NO